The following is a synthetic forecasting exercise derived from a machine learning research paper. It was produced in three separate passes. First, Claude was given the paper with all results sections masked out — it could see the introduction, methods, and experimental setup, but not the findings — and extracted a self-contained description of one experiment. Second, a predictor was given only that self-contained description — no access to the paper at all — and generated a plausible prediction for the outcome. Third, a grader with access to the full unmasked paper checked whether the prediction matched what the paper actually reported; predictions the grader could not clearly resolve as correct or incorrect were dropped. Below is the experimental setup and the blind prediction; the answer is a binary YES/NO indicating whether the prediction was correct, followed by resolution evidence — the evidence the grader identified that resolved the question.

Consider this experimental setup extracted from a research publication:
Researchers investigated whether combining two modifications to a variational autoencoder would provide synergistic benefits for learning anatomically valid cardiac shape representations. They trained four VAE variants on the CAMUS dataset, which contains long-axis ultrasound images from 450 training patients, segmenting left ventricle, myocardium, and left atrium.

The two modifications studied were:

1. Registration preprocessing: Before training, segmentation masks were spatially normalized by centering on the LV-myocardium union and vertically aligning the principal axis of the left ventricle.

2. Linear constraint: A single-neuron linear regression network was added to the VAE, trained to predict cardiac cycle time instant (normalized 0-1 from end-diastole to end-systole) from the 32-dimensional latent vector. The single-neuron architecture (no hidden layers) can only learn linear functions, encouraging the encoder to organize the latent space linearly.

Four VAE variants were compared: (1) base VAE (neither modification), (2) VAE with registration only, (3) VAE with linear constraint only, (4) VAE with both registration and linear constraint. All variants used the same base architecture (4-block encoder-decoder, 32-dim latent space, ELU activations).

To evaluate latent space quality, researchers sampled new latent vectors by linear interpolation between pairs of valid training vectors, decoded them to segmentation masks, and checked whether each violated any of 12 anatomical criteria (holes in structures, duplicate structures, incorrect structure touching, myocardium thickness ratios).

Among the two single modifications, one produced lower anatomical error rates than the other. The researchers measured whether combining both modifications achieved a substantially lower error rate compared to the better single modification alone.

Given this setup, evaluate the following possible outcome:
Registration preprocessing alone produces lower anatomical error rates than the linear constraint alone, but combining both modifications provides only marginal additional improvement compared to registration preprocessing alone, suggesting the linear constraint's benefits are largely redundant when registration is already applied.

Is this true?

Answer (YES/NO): NO